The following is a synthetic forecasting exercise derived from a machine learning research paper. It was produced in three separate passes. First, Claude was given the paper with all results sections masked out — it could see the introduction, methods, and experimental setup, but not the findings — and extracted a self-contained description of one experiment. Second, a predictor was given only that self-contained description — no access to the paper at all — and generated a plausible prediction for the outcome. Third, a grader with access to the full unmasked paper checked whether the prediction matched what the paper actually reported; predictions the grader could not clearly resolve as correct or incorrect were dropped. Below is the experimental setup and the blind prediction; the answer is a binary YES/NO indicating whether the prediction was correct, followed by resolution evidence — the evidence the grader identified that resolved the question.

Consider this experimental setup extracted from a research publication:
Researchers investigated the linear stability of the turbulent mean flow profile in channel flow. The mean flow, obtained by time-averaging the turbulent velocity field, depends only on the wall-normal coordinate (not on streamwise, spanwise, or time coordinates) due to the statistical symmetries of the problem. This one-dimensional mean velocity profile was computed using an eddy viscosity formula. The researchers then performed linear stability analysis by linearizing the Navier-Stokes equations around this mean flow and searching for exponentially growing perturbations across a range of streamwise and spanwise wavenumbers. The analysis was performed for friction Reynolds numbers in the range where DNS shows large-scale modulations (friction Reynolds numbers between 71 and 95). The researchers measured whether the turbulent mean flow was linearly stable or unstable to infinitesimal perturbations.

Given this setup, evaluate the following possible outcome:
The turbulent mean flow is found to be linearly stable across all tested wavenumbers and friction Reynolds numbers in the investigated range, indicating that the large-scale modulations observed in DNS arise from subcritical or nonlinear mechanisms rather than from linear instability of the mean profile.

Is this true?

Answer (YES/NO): NO